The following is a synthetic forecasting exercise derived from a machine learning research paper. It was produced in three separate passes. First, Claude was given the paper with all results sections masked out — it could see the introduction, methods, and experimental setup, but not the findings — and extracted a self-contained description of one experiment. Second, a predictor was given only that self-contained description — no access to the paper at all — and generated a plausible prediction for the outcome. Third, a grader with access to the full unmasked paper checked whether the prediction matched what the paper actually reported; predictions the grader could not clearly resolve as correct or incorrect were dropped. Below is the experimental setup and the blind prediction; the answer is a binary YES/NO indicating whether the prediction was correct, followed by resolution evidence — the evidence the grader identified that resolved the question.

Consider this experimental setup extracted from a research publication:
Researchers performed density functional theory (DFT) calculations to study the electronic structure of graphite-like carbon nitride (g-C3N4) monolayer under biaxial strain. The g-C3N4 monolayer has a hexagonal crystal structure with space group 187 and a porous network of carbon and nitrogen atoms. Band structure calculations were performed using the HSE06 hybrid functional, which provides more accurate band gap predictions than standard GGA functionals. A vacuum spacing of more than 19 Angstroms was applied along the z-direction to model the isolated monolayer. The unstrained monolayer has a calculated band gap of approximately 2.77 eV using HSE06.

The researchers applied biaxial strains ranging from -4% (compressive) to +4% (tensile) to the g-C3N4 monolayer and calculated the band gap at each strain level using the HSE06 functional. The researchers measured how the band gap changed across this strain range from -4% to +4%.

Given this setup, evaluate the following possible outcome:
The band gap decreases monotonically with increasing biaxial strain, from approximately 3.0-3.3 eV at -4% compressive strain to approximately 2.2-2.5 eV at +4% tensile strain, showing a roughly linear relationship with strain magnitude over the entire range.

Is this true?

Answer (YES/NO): NO